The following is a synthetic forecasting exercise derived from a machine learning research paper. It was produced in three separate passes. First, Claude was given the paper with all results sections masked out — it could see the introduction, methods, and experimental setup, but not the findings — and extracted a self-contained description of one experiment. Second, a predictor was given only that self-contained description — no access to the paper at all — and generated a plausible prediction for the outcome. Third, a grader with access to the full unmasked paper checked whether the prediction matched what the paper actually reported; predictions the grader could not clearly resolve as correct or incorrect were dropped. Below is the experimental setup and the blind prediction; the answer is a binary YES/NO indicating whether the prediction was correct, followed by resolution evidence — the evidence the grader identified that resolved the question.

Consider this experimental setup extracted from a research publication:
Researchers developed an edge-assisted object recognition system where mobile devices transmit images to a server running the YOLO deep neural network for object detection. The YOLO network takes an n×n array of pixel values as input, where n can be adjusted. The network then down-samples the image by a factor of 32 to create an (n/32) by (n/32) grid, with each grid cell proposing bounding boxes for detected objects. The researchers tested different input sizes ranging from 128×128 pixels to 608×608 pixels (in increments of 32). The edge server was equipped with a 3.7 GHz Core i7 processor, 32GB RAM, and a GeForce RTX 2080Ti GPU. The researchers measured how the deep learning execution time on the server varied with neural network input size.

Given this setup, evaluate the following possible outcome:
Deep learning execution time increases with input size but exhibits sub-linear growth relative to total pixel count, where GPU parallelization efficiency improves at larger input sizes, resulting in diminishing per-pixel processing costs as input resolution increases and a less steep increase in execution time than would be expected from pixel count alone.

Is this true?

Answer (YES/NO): NO